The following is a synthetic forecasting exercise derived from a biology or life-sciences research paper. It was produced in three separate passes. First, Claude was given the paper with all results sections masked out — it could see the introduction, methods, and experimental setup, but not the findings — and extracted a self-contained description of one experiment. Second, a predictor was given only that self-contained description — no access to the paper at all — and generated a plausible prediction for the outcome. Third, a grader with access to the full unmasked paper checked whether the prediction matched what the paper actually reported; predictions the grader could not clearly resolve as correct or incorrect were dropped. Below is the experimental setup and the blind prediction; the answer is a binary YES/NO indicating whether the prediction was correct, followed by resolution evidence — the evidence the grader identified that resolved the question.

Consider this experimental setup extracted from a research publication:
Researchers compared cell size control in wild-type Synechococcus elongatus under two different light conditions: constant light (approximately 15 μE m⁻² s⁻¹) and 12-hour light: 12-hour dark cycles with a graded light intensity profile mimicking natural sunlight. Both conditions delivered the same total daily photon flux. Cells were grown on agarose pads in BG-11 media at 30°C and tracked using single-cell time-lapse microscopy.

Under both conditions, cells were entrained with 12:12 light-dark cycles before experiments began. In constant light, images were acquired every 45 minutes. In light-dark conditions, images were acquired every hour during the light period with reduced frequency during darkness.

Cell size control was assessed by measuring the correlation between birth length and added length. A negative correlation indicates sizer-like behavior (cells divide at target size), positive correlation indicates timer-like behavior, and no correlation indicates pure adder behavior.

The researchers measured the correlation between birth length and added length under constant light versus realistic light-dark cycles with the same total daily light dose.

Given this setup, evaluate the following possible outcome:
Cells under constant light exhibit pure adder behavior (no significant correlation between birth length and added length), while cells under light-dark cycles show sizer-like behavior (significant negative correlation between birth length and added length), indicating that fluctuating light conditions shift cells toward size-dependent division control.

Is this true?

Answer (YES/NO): NO